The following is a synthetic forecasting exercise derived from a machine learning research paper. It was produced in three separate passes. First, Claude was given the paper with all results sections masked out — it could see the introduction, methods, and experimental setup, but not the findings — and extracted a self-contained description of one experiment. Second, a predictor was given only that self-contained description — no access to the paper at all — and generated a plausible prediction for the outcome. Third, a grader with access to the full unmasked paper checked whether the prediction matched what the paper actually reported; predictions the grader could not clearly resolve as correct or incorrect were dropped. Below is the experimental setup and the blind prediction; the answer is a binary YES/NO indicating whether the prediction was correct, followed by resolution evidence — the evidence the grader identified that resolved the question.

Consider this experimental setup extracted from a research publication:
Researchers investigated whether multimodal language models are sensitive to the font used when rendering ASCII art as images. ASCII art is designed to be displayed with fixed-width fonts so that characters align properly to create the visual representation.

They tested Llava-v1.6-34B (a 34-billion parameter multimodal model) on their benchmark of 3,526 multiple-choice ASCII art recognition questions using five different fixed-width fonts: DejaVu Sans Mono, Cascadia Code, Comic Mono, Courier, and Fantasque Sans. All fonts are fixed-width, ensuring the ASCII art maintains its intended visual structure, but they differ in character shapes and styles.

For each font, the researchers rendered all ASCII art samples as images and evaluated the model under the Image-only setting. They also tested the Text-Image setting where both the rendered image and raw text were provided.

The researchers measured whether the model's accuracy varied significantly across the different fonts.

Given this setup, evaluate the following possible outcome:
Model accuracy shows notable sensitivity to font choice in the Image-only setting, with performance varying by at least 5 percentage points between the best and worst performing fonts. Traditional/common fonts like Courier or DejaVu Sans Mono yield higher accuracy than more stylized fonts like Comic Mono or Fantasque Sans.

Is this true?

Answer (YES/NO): NO